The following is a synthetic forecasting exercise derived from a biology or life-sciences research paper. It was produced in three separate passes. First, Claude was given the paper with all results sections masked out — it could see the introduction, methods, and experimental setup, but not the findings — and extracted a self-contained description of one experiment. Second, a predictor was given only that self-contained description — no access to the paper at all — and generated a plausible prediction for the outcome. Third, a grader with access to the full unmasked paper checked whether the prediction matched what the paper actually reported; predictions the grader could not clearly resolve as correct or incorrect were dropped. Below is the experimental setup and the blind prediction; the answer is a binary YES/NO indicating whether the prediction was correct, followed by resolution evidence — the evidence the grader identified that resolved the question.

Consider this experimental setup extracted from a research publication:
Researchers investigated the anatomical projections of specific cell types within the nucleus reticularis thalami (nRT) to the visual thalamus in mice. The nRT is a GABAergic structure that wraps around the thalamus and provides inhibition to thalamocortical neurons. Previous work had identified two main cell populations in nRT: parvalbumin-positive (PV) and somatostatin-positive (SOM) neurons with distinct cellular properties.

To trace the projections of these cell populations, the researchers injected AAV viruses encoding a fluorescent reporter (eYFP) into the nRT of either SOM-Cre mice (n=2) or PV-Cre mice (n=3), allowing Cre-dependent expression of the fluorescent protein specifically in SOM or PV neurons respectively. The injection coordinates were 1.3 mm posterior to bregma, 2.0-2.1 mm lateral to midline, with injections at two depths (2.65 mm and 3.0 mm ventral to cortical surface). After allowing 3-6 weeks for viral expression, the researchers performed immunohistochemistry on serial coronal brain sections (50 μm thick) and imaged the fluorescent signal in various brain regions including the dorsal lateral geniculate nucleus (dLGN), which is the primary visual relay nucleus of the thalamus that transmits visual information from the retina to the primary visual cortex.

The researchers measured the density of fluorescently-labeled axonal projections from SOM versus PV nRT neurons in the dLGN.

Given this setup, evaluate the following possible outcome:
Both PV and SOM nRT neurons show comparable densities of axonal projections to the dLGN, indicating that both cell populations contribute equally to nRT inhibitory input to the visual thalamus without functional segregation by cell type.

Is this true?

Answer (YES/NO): NO